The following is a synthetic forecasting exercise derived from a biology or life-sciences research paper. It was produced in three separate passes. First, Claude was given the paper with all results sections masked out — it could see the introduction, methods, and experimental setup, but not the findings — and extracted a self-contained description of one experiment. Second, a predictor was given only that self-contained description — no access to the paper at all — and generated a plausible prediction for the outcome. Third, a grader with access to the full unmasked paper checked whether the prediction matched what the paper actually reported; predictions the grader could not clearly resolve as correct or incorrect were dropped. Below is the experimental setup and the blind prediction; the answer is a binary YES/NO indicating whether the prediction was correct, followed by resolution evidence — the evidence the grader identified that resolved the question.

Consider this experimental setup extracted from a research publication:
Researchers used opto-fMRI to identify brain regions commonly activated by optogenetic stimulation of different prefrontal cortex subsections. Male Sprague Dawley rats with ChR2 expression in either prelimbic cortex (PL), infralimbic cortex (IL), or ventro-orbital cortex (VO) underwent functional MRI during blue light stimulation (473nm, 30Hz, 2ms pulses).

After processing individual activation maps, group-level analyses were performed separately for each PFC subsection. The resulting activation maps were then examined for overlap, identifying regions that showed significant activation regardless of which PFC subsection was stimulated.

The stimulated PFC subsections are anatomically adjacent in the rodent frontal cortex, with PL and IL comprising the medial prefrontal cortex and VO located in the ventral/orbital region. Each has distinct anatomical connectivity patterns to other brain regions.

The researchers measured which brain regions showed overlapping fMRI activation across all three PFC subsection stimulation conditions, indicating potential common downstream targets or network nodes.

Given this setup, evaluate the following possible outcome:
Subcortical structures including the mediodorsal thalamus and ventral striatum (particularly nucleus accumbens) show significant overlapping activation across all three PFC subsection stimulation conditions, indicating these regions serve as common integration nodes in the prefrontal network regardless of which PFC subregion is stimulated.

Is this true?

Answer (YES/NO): NO